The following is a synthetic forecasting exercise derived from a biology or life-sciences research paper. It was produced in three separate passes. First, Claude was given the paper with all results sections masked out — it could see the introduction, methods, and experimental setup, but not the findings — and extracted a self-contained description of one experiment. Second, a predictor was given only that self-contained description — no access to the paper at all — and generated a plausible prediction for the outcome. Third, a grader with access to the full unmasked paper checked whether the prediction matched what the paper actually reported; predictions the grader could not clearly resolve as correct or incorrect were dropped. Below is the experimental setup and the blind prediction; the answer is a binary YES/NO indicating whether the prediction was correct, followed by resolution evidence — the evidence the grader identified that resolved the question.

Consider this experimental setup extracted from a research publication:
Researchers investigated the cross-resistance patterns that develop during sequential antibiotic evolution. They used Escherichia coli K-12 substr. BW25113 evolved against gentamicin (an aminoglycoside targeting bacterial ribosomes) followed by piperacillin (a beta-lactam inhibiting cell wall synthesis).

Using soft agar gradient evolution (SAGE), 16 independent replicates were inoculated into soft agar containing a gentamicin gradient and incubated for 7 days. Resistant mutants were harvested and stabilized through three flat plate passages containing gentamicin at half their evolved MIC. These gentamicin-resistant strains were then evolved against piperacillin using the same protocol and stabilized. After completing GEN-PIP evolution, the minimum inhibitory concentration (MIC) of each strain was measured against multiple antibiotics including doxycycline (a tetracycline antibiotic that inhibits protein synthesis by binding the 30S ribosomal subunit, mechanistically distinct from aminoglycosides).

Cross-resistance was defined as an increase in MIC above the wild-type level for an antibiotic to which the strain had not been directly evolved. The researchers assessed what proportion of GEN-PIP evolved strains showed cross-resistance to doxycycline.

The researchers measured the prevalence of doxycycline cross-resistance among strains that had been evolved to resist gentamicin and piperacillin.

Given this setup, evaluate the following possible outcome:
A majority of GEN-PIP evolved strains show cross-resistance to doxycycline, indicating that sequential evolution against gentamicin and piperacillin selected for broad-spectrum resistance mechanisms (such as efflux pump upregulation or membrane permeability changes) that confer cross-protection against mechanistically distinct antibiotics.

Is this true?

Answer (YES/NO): YES